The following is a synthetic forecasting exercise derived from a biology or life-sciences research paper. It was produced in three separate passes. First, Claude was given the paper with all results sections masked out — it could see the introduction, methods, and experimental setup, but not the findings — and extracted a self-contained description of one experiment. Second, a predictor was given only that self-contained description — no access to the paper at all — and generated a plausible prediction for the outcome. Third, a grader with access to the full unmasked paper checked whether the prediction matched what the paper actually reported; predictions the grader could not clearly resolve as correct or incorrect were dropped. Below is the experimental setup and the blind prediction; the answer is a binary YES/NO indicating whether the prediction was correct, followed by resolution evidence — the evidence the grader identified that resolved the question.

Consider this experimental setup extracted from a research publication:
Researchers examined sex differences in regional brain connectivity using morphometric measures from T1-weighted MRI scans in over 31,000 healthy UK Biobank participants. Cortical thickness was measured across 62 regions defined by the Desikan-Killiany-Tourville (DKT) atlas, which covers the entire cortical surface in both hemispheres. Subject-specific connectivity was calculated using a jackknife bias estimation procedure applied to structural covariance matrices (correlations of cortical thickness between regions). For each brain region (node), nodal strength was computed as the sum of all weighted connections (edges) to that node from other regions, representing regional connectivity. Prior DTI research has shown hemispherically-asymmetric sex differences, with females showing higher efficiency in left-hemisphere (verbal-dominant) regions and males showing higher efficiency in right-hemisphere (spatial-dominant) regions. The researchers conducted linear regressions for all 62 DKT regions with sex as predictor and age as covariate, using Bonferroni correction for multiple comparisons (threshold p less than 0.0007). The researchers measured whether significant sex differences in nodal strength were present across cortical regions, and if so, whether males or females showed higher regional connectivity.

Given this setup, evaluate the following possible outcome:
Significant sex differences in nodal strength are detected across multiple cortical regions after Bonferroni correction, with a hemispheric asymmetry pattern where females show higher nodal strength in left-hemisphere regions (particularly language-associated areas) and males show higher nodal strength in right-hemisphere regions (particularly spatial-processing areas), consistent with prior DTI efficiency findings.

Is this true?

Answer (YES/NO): NO